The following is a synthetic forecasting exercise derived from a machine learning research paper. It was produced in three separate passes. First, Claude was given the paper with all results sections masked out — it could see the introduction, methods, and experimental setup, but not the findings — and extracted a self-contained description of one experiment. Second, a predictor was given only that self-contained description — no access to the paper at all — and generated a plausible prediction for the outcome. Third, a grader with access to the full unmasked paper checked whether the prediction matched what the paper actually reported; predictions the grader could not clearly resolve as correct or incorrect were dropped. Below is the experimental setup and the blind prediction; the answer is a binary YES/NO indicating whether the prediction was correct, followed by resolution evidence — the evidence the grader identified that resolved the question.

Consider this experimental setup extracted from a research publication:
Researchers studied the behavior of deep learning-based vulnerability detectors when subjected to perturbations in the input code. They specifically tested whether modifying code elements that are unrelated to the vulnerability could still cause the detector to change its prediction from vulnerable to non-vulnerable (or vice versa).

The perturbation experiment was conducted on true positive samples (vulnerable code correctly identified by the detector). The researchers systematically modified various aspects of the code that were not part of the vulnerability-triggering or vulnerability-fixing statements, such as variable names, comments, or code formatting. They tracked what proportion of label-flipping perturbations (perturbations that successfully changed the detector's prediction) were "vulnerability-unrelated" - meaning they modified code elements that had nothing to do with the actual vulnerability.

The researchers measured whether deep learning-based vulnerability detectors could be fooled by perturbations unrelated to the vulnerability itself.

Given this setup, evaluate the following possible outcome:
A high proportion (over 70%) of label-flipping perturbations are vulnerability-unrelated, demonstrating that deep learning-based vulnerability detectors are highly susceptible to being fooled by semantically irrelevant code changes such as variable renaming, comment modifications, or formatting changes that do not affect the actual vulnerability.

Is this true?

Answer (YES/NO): NO